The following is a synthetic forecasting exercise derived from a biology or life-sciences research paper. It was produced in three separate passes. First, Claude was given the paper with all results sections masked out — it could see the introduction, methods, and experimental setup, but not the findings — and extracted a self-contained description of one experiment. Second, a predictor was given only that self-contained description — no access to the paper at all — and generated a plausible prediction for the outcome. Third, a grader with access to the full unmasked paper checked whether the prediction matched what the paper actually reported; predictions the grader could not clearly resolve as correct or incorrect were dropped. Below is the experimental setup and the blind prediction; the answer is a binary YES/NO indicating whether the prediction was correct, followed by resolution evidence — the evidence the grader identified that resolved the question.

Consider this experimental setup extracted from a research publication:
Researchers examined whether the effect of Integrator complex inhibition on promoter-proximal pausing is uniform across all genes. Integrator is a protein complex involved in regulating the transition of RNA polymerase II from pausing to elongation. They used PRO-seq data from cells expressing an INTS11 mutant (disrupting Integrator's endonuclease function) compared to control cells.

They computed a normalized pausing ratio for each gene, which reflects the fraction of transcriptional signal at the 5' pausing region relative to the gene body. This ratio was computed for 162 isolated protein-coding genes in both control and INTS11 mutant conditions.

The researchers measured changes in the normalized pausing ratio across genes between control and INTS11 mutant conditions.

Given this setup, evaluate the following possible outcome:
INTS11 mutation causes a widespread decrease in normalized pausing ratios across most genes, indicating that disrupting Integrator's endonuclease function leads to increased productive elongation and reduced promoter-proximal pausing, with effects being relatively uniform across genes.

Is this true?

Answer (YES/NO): NO